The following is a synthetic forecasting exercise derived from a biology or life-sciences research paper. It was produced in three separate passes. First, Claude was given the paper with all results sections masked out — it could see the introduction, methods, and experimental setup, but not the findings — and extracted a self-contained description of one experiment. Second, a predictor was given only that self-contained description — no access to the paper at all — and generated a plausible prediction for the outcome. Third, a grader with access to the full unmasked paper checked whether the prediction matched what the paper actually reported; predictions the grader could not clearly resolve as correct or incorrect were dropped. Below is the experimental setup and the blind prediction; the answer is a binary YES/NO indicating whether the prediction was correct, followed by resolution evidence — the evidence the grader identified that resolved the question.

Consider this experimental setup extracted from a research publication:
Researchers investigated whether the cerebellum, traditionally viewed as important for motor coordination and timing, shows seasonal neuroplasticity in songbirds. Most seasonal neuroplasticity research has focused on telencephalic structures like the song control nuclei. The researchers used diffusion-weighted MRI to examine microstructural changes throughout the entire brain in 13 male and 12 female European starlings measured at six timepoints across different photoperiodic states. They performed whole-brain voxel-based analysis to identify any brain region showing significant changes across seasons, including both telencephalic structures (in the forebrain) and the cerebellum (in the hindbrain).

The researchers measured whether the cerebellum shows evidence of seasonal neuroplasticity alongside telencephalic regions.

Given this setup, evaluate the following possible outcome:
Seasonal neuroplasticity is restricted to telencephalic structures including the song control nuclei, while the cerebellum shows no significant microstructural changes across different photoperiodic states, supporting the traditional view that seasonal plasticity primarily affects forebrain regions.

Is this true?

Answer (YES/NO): NO